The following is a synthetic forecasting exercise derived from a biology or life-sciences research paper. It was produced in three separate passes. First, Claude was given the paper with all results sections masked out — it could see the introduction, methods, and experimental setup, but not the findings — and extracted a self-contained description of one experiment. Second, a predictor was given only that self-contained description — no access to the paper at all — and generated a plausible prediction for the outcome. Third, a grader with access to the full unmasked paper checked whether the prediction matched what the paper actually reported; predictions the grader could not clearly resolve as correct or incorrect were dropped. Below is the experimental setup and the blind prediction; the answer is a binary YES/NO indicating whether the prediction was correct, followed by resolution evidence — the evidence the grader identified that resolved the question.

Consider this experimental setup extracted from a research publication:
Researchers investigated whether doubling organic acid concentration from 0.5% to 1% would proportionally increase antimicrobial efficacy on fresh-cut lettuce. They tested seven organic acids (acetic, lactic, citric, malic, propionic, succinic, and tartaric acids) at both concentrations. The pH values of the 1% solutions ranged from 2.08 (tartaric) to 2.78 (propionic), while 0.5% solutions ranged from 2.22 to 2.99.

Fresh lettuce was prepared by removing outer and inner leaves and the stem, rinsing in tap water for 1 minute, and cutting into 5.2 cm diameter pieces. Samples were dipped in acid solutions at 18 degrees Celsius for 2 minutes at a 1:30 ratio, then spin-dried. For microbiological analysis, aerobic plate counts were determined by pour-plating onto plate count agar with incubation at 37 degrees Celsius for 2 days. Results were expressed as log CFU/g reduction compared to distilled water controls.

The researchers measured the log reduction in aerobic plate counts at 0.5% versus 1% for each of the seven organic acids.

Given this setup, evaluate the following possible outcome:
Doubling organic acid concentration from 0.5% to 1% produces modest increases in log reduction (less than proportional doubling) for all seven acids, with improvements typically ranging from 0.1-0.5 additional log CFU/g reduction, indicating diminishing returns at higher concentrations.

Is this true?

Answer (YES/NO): NO